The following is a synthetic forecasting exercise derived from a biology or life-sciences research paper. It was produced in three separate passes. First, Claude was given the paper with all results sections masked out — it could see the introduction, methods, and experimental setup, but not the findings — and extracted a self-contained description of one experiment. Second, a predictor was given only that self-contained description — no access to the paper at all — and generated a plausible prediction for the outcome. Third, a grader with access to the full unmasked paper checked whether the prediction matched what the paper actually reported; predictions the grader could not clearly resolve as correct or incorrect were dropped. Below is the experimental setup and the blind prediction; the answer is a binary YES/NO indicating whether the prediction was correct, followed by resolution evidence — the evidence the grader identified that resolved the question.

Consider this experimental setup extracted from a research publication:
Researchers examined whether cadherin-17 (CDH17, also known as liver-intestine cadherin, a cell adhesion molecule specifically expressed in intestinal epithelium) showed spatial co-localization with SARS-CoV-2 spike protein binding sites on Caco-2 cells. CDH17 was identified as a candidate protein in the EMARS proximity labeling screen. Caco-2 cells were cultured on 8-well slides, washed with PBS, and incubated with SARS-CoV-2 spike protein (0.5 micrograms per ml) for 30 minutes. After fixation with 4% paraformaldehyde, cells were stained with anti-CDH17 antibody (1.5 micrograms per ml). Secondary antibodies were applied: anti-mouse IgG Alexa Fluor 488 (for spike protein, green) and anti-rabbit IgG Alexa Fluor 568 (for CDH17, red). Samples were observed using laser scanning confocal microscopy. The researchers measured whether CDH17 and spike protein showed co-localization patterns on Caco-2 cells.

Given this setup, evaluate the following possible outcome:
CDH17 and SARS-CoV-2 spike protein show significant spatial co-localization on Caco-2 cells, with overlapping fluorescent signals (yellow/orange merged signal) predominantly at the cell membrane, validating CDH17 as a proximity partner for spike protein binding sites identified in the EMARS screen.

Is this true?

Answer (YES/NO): YES